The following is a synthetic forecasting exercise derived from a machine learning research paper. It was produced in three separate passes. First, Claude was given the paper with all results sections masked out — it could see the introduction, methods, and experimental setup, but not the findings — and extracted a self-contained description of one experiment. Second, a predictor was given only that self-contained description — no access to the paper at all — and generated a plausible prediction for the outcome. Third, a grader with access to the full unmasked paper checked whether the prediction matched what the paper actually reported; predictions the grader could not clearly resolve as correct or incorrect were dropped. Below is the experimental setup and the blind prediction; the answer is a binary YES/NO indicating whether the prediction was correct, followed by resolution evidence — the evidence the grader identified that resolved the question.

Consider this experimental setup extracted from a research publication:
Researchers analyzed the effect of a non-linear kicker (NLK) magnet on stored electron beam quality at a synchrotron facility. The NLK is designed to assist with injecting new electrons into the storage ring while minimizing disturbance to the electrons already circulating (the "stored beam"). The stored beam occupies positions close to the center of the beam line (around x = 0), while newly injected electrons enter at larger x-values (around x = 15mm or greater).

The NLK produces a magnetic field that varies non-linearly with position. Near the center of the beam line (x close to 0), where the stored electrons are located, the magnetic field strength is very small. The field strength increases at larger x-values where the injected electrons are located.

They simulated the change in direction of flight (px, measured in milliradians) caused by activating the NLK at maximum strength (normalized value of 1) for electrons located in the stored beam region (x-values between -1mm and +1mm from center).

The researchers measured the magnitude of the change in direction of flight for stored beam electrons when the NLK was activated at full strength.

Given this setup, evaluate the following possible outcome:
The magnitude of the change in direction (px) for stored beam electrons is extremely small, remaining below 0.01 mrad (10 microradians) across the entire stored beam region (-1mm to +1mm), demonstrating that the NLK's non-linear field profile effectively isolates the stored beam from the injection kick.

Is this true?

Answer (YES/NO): NO